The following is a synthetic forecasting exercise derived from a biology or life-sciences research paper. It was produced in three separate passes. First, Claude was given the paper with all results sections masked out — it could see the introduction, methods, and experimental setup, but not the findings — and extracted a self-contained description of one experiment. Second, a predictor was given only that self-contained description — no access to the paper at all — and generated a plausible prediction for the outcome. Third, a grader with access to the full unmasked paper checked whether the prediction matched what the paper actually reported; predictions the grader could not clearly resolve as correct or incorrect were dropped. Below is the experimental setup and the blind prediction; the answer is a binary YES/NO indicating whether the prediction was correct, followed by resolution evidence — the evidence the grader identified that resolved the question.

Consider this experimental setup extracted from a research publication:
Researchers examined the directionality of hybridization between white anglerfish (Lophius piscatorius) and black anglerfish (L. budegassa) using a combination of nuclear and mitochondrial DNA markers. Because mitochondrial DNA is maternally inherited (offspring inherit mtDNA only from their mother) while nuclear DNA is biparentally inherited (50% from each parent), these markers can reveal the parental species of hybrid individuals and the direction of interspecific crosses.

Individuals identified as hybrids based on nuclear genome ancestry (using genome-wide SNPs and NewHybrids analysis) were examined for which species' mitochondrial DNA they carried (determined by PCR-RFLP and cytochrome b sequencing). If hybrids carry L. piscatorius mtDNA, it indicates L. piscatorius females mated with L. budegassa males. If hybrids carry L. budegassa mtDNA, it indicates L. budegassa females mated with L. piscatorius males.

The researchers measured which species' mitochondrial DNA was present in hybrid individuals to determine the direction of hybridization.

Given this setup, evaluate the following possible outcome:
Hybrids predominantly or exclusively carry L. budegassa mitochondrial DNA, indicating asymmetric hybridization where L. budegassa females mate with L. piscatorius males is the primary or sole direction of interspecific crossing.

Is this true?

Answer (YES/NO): YES